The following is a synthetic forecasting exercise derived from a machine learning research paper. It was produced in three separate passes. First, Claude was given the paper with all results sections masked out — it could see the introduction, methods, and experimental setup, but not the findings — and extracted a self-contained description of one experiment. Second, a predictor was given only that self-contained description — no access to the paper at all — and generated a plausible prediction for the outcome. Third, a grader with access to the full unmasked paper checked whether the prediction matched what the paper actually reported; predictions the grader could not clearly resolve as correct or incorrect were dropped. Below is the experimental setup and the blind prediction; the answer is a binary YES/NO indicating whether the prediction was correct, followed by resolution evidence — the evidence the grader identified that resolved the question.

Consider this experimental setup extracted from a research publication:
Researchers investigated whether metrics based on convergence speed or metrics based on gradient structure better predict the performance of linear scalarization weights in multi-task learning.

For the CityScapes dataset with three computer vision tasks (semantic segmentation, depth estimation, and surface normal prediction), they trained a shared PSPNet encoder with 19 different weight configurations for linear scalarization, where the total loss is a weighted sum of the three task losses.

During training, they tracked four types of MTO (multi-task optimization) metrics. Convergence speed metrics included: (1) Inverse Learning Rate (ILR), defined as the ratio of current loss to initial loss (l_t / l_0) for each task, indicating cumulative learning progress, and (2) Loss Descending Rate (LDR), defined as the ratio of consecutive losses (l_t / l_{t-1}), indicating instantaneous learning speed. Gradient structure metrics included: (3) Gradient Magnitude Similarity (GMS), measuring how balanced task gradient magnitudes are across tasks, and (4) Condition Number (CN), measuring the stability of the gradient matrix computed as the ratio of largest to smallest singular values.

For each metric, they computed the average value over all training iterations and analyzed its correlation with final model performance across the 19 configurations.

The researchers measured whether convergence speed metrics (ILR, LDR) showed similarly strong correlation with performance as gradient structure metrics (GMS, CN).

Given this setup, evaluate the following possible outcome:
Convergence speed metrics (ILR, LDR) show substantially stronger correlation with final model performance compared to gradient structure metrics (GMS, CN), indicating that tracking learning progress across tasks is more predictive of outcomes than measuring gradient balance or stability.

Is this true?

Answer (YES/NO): NO